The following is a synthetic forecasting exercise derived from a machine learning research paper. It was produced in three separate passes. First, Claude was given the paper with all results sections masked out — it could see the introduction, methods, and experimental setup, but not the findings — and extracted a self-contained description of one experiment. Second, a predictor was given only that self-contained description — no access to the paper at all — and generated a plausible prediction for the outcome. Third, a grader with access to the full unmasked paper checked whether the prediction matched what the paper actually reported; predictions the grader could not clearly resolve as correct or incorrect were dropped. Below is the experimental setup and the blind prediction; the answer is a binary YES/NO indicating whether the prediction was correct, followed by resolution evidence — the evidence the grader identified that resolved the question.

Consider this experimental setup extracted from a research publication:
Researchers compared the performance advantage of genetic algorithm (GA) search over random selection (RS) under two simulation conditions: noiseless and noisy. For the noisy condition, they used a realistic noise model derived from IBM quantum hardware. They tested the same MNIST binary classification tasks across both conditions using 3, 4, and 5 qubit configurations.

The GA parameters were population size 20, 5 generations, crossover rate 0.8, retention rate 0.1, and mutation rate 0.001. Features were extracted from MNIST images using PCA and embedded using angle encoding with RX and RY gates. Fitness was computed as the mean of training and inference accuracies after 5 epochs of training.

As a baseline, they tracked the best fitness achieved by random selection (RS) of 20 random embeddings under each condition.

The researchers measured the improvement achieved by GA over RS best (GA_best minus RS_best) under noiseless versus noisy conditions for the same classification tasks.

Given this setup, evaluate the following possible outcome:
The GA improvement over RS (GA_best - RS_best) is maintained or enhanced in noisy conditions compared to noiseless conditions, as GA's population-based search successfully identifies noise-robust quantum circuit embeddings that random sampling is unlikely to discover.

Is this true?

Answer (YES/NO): NO